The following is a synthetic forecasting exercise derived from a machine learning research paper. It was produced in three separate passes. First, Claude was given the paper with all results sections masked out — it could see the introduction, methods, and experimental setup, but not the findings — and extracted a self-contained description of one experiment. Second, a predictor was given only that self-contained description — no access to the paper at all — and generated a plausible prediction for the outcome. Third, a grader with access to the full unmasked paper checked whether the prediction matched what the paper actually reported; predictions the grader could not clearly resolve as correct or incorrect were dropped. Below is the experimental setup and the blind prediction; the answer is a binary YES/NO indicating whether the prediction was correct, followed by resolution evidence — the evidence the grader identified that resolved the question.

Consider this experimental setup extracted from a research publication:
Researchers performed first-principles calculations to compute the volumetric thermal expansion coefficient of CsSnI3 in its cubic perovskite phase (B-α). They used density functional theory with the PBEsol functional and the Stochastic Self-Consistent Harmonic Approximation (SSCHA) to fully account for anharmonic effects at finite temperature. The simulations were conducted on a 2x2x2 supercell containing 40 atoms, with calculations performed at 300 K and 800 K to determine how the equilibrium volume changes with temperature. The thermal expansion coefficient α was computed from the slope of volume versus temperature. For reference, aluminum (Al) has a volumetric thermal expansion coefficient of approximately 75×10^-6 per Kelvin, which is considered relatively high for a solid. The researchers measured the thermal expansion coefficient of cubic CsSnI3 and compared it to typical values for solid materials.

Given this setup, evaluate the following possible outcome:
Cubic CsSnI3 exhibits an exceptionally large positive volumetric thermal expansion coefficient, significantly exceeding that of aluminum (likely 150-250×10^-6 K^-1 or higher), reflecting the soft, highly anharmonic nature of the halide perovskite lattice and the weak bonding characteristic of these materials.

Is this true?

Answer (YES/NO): NO